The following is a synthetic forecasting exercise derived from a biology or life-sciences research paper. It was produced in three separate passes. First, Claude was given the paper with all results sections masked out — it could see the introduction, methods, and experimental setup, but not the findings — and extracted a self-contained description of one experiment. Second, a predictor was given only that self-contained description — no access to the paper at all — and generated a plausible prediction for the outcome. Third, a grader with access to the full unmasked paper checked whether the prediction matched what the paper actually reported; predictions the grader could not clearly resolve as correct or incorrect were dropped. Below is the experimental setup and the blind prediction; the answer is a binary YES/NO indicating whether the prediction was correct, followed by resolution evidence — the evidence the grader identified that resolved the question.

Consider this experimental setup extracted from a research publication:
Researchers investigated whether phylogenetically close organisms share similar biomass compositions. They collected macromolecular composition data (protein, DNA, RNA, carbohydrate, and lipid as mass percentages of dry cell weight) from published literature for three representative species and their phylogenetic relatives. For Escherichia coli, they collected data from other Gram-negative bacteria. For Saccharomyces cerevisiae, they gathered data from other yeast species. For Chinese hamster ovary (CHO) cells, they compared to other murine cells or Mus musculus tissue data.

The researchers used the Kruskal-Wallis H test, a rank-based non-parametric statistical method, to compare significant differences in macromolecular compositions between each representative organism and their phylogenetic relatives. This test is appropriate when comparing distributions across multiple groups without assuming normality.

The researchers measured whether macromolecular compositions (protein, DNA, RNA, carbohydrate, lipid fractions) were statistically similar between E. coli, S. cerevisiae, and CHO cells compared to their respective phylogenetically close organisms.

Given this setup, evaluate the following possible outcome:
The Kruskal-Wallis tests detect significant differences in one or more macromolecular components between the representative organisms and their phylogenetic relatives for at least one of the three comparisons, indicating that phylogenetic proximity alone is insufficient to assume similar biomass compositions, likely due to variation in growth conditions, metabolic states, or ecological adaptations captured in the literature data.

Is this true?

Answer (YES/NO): YES